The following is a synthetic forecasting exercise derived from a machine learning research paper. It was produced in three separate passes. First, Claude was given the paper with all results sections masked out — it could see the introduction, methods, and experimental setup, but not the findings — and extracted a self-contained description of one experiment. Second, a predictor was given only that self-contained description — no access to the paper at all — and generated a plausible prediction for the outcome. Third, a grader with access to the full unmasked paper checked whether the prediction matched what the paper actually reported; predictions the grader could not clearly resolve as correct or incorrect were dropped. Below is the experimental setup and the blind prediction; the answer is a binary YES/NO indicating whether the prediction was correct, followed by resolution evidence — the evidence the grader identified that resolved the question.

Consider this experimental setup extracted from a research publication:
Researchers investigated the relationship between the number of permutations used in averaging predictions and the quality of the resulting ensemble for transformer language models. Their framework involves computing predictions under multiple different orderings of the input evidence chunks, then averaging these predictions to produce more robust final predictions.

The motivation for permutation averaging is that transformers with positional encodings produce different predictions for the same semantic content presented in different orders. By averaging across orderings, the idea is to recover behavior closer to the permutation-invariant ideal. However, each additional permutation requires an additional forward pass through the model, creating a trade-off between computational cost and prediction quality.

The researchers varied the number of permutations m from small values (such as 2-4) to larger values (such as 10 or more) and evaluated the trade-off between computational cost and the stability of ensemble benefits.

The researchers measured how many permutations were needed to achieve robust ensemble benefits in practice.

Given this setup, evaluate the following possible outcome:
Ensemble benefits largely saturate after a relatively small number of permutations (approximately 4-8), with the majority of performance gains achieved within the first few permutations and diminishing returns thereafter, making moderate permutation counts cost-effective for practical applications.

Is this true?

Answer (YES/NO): YES